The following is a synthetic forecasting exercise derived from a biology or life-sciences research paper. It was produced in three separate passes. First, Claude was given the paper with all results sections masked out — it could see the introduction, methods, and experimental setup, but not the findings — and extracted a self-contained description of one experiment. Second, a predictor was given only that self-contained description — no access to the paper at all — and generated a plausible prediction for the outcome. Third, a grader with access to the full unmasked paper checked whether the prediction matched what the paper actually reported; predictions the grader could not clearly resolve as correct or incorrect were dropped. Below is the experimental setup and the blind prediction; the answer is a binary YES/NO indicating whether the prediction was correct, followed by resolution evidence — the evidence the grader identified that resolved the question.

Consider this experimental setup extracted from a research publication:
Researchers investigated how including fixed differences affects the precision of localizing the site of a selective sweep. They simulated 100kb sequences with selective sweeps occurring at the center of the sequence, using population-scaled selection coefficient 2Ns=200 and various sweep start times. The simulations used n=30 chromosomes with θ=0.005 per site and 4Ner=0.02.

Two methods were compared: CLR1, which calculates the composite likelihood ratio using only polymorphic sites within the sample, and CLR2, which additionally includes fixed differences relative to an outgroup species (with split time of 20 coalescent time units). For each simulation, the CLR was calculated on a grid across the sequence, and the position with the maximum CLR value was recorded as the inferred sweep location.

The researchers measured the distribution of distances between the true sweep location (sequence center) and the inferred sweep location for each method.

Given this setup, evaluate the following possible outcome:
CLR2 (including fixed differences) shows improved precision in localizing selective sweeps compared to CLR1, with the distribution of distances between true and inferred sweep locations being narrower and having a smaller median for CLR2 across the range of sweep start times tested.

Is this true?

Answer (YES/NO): YES